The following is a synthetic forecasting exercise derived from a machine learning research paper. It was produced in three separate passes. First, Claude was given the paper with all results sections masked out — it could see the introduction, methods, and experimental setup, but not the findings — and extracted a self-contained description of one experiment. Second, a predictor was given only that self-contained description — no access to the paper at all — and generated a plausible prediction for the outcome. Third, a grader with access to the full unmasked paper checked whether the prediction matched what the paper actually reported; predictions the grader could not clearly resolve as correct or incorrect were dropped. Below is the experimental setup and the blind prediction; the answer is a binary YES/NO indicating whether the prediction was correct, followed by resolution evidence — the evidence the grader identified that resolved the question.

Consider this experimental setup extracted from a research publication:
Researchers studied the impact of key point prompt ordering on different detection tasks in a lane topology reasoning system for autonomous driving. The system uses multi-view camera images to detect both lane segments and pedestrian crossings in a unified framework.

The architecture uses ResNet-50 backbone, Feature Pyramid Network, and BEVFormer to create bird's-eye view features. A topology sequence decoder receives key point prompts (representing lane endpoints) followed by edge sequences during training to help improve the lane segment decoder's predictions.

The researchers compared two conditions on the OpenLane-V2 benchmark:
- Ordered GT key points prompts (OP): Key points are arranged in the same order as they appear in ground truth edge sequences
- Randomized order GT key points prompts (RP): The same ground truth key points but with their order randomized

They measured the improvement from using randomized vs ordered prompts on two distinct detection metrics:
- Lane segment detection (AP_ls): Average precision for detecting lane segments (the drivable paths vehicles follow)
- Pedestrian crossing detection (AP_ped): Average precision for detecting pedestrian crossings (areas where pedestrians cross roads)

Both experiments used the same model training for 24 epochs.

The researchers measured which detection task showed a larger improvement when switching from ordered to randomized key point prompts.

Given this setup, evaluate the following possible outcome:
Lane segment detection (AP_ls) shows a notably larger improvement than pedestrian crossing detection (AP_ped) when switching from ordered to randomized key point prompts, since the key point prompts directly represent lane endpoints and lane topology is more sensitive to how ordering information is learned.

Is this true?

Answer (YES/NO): NO